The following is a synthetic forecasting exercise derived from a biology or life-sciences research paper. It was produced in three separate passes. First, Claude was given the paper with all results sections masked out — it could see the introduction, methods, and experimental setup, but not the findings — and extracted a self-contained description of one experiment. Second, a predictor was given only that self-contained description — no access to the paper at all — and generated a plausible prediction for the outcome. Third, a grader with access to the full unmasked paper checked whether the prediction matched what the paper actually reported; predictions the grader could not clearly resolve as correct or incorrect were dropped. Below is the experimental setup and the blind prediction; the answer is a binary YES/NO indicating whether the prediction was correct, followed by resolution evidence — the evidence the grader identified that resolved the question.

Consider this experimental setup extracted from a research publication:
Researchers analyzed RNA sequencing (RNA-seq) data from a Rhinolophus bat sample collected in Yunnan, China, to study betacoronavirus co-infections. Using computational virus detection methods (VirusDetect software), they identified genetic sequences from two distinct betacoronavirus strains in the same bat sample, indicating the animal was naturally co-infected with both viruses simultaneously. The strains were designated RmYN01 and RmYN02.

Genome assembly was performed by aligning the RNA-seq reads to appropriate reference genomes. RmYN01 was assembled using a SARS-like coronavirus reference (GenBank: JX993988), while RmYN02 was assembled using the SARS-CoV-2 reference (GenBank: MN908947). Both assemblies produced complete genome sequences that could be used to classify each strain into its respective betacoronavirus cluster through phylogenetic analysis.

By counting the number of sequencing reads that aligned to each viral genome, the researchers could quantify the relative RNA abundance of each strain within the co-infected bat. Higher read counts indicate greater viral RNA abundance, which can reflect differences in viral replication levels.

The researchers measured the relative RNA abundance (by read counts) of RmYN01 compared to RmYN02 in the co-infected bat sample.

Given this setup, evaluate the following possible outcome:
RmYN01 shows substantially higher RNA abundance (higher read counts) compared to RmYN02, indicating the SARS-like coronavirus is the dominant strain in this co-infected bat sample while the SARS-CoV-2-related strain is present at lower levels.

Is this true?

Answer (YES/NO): NO